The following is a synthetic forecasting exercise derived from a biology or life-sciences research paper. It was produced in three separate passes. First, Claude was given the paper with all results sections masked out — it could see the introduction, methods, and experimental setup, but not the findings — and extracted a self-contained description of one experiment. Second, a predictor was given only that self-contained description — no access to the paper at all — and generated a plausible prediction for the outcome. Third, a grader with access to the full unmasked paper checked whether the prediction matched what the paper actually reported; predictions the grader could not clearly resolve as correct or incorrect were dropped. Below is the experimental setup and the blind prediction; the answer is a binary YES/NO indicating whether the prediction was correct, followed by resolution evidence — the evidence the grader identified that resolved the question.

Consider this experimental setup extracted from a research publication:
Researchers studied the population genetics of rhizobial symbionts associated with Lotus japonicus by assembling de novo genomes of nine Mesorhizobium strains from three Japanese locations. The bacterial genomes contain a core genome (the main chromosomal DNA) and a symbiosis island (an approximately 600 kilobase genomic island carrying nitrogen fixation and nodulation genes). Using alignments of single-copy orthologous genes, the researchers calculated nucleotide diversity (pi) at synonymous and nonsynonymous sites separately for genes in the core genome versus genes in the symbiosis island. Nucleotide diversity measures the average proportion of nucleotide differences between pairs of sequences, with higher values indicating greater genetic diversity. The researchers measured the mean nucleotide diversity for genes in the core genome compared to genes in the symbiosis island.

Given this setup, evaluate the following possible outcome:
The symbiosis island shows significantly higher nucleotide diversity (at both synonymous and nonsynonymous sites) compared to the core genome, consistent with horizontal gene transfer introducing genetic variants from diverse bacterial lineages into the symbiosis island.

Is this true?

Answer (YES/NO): NO